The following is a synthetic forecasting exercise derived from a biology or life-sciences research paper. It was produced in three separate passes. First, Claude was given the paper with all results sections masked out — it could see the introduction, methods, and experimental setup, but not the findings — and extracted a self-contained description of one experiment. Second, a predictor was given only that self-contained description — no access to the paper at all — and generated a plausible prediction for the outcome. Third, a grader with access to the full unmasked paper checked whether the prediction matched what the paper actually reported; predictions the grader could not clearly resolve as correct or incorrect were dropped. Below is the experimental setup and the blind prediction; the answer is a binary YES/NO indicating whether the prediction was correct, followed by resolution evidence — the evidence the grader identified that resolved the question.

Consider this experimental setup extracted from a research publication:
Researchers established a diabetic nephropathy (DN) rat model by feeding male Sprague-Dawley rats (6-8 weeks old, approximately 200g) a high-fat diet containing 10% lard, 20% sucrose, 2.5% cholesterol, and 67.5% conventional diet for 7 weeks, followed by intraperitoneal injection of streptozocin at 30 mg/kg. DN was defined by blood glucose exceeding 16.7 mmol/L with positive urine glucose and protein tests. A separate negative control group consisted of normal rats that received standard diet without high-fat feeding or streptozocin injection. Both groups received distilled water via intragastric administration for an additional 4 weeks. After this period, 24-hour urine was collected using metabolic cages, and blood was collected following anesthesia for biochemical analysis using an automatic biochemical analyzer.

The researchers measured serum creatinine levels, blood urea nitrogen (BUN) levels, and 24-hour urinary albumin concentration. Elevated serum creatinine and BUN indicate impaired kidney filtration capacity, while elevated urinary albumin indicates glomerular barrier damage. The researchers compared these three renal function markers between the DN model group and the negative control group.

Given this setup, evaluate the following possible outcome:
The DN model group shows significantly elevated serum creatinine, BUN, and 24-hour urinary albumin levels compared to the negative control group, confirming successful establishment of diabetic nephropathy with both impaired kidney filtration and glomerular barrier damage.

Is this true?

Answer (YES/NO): YES